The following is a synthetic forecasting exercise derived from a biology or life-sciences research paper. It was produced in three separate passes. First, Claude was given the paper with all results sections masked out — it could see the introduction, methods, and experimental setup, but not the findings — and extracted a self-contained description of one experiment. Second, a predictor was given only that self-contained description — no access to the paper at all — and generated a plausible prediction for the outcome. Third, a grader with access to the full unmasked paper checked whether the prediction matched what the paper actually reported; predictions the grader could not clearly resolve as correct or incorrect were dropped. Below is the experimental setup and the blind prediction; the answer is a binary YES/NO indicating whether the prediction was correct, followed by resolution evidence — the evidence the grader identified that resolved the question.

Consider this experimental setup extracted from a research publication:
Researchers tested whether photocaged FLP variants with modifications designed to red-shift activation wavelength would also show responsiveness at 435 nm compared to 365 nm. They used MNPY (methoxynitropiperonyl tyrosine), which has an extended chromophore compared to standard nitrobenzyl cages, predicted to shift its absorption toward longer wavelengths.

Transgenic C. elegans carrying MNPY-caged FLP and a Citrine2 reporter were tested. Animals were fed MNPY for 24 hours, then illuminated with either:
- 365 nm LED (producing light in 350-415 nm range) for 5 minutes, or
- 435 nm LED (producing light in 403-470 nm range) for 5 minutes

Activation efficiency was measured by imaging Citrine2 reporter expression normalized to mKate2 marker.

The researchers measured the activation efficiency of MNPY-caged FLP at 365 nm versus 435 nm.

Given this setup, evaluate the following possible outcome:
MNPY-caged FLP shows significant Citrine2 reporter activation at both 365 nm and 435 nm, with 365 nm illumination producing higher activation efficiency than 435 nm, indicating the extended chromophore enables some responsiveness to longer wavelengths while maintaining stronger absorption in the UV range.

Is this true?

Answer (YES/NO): YES